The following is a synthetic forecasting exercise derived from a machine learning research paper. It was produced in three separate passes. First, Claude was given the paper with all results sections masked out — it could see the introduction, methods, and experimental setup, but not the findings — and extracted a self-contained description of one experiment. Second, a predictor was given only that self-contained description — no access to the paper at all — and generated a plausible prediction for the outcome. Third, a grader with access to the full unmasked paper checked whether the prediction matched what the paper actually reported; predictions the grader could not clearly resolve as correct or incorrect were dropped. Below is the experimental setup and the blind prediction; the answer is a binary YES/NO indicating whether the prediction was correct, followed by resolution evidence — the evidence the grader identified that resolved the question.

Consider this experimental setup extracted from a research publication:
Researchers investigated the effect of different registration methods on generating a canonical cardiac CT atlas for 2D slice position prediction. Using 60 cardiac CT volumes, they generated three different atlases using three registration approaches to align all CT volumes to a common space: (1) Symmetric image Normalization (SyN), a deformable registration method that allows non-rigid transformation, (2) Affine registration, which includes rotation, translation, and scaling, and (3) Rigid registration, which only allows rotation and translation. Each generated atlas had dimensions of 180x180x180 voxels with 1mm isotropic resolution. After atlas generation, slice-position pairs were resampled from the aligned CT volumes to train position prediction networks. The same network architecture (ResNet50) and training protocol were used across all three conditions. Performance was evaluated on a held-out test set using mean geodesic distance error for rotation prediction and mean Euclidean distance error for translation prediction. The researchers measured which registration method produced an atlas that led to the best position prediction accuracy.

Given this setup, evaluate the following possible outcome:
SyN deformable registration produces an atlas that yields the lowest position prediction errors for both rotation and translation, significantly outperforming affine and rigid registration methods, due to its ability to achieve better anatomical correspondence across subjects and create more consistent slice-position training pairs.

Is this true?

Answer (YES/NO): NO